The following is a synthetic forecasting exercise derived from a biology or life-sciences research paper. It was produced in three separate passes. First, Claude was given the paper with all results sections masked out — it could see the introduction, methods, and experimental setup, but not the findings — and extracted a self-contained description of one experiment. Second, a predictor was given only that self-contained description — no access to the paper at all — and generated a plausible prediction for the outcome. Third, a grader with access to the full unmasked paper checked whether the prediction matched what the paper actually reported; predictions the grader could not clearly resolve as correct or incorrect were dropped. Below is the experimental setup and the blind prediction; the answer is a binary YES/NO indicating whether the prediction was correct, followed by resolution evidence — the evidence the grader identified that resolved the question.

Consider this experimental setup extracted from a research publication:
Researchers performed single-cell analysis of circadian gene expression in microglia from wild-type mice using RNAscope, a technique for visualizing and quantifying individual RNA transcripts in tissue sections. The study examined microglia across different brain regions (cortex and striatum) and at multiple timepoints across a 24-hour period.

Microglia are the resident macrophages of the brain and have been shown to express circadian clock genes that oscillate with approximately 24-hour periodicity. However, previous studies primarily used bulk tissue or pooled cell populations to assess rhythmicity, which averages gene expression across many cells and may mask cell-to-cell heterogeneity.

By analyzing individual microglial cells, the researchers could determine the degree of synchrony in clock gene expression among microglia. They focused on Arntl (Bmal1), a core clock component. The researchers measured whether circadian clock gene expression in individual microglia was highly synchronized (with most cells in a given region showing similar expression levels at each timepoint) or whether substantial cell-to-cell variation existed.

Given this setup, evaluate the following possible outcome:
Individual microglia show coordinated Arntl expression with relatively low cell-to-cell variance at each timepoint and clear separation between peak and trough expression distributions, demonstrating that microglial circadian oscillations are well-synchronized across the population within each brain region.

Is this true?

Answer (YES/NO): NO